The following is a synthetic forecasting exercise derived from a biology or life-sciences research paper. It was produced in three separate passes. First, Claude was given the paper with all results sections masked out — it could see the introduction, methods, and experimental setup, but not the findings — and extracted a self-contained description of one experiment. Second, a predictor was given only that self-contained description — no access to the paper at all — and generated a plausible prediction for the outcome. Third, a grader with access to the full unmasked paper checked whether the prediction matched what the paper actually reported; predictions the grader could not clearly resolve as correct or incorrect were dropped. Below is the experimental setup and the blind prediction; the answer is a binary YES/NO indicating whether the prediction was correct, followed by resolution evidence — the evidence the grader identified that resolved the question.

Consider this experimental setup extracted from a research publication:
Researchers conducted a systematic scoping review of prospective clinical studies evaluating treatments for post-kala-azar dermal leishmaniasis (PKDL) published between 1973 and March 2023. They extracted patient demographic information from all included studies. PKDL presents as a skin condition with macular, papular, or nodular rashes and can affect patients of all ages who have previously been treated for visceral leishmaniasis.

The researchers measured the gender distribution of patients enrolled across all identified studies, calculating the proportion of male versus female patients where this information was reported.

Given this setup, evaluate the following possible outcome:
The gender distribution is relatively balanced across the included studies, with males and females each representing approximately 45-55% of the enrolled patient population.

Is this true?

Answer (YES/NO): NO